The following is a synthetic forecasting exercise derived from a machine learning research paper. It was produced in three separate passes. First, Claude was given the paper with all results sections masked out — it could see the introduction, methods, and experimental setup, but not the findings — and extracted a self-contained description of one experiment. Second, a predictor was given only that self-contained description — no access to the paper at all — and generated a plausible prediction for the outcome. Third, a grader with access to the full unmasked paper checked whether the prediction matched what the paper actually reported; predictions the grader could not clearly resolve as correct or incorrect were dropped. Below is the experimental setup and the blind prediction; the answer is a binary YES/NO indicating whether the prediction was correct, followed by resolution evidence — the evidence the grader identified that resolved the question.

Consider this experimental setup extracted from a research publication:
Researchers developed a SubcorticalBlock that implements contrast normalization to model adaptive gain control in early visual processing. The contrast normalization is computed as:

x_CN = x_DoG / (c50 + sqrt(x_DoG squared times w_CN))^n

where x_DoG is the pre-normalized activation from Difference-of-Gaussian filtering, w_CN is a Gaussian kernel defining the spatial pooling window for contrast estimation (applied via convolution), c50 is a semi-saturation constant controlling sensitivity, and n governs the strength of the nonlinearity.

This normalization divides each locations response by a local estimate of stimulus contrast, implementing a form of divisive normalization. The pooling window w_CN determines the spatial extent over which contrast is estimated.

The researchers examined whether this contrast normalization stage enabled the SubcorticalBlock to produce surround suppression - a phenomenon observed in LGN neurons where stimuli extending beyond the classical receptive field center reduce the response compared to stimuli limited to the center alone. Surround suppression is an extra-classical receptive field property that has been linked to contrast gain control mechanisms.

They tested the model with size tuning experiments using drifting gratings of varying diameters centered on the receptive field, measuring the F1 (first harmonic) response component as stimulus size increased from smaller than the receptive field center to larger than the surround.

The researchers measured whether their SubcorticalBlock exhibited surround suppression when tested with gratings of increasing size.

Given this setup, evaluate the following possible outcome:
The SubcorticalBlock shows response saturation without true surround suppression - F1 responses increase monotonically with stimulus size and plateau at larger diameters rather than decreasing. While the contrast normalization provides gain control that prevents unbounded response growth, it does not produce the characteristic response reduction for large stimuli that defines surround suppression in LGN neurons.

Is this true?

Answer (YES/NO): NO